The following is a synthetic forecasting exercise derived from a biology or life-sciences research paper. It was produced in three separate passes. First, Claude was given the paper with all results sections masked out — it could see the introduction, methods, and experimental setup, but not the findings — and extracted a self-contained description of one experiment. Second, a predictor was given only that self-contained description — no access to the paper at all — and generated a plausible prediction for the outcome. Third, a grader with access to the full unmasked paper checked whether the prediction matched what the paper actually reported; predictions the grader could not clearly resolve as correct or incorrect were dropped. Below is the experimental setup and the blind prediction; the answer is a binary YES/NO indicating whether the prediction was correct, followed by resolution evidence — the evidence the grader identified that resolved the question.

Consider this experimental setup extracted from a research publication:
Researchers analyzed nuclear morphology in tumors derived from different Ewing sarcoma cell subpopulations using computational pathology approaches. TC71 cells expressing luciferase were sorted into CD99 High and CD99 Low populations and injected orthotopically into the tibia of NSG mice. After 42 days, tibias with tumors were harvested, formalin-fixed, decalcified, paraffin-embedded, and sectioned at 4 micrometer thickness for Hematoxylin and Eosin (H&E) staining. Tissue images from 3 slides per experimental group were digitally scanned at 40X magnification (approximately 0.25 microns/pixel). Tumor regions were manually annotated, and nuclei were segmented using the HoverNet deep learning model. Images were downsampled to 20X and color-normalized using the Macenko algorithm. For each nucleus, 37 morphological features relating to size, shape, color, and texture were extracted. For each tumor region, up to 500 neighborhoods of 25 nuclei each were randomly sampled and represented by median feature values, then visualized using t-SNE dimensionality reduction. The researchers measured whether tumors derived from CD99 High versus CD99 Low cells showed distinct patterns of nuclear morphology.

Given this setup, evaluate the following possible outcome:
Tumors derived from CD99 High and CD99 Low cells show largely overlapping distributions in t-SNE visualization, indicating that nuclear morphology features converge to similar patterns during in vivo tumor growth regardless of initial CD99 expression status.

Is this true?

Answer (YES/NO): NO